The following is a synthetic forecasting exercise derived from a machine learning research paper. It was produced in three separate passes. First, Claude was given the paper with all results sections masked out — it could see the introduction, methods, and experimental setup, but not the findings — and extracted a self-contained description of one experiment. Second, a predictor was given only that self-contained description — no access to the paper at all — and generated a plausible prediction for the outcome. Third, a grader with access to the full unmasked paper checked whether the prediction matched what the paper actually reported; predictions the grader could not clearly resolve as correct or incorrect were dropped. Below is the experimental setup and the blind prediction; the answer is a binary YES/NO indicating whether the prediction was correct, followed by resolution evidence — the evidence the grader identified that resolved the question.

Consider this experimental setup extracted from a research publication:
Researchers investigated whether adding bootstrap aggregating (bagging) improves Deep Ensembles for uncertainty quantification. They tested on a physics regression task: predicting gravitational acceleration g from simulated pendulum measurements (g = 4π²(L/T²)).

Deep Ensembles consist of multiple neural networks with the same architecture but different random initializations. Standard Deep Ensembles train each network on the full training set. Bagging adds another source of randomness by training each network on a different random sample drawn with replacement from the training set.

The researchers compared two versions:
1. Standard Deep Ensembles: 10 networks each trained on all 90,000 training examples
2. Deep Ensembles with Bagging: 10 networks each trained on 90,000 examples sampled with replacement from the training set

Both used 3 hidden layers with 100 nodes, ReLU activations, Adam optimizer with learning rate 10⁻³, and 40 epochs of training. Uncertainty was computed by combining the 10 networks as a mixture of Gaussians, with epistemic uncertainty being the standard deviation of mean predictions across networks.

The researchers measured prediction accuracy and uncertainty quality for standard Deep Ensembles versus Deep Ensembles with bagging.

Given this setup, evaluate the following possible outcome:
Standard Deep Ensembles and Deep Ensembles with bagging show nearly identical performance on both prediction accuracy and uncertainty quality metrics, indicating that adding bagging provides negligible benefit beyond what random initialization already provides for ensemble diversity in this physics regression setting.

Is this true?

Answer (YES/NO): YES